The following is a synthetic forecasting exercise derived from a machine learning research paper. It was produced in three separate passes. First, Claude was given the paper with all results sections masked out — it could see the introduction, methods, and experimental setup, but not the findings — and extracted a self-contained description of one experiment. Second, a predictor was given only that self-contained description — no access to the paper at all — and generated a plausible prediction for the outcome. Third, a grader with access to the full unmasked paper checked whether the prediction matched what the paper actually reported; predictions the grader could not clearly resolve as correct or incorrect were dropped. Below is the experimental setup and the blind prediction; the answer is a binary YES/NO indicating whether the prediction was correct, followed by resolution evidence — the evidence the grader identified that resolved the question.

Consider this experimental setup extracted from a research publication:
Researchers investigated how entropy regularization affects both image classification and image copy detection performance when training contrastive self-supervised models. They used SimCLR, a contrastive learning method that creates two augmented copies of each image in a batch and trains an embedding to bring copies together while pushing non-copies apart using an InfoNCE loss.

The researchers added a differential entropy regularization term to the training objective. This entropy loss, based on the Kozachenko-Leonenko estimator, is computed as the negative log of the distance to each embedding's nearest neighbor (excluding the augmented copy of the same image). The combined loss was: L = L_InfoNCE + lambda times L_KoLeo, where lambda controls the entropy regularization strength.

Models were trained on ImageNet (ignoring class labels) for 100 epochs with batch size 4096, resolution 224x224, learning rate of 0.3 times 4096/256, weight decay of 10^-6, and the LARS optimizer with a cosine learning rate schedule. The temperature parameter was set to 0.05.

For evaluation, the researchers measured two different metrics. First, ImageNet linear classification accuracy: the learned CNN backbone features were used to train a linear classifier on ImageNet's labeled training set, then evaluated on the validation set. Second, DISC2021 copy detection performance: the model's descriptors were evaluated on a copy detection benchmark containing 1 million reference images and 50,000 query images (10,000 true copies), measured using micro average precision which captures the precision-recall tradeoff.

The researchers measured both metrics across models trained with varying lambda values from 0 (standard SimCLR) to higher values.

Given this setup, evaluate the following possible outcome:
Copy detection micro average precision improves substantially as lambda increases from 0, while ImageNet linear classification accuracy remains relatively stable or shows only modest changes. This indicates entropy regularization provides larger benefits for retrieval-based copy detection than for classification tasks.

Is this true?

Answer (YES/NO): NO